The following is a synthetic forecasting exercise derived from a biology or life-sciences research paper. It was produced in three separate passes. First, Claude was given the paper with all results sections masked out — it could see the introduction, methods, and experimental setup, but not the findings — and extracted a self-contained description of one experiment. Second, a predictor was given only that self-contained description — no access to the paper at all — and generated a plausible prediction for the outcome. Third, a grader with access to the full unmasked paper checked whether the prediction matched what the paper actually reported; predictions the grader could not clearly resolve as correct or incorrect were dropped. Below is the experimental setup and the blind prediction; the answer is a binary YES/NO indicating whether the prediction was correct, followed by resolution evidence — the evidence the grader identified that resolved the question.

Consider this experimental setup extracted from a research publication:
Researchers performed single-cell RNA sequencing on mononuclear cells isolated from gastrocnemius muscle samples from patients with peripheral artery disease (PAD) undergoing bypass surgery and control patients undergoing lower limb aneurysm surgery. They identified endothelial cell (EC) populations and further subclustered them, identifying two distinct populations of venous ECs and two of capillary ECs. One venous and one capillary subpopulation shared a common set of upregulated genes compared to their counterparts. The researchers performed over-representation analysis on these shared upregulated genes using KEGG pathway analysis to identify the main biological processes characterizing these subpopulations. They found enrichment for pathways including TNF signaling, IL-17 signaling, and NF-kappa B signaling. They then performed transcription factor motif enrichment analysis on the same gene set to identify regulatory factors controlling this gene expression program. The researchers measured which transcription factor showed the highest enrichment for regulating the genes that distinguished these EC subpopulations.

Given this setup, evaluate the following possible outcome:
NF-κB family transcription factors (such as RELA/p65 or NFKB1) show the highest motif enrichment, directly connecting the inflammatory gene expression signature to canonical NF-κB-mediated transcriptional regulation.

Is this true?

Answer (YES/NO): NO